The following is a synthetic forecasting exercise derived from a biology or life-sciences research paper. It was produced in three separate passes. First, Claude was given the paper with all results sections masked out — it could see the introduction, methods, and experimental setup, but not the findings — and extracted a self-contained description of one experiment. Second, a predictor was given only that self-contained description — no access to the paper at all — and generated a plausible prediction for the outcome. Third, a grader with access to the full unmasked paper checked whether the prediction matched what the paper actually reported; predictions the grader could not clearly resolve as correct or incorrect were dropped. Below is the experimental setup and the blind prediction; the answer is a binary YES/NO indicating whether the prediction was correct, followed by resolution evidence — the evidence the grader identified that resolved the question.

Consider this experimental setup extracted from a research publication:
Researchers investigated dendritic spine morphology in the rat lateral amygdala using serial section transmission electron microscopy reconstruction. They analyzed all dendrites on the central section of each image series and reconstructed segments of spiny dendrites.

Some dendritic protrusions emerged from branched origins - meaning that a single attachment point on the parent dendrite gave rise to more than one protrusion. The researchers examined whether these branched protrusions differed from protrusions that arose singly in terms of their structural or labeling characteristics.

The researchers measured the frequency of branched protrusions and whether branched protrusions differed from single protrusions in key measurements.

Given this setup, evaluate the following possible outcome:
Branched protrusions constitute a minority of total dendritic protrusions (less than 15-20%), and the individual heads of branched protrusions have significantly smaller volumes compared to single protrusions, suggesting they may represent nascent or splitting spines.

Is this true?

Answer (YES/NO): NO